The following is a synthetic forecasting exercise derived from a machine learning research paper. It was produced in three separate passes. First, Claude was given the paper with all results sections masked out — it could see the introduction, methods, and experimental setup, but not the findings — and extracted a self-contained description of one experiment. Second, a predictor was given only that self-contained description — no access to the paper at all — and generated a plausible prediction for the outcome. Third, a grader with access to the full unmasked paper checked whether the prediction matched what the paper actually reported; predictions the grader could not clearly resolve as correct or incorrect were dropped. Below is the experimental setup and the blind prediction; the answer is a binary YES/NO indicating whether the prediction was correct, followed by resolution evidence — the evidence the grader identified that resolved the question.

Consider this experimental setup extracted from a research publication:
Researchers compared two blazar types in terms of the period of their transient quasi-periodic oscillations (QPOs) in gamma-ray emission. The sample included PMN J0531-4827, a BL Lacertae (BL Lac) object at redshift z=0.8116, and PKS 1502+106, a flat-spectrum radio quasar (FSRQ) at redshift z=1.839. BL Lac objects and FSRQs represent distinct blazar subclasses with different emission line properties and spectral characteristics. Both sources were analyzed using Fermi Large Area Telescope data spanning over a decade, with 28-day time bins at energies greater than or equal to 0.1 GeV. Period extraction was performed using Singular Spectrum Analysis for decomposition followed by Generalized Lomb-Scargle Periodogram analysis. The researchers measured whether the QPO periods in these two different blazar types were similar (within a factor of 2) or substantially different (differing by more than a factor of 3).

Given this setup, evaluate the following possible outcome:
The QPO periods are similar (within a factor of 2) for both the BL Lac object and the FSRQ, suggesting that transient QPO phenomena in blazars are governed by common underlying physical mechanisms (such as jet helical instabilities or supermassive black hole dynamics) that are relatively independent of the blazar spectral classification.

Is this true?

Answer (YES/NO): NO